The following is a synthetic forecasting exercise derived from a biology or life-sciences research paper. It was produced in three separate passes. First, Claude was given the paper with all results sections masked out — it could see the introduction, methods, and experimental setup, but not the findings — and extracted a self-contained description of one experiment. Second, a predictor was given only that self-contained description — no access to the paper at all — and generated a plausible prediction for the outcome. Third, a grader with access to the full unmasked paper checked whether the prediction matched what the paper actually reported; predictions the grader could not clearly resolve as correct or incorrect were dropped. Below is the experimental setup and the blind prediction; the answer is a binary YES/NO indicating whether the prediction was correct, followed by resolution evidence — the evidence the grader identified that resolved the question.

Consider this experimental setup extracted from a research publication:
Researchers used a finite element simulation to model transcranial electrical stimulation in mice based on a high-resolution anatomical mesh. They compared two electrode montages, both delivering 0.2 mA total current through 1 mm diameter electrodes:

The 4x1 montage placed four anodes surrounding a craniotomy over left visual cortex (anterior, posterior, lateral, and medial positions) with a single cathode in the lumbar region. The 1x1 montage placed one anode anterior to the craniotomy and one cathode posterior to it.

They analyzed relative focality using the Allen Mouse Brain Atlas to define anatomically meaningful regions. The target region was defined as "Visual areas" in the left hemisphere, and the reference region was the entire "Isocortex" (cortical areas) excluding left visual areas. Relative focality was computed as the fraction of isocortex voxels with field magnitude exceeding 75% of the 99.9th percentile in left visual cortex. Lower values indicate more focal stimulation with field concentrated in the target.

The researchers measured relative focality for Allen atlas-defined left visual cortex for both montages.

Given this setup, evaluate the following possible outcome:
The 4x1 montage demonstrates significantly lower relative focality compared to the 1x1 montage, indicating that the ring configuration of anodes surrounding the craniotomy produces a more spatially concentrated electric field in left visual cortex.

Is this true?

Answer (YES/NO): NO